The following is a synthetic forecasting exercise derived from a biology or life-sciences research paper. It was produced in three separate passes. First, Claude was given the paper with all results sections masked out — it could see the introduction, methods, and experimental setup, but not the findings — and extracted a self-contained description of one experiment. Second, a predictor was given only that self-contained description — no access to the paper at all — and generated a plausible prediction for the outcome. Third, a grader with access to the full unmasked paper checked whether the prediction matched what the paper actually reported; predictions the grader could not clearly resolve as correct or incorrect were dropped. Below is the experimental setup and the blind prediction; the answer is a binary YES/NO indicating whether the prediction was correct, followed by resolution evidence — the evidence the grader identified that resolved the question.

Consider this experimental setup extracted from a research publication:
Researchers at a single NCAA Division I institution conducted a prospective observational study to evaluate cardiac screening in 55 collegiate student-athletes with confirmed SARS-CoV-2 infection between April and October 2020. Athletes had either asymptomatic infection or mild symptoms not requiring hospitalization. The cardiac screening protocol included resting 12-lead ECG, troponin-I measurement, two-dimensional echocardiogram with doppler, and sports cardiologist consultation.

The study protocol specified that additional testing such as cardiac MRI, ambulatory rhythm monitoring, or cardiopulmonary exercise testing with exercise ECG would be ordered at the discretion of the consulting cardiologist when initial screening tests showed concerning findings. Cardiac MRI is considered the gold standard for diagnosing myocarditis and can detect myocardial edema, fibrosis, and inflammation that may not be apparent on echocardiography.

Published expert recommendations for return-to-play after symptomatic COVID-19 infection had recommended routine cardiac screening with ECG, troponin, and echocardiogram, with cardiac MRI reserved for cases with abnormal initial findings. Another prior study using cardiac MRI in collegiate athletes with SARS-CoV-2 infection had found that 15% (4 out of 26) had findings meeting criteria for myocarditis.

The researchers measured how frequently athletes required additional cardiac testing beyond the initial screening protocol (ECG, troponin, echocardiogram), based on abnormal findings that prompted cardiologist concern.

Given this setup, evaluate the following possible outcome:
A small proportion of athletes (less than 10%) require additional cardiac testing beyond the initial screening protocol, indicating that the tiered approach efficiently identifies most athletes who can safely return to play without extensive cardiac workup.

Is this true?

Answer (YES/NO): NO